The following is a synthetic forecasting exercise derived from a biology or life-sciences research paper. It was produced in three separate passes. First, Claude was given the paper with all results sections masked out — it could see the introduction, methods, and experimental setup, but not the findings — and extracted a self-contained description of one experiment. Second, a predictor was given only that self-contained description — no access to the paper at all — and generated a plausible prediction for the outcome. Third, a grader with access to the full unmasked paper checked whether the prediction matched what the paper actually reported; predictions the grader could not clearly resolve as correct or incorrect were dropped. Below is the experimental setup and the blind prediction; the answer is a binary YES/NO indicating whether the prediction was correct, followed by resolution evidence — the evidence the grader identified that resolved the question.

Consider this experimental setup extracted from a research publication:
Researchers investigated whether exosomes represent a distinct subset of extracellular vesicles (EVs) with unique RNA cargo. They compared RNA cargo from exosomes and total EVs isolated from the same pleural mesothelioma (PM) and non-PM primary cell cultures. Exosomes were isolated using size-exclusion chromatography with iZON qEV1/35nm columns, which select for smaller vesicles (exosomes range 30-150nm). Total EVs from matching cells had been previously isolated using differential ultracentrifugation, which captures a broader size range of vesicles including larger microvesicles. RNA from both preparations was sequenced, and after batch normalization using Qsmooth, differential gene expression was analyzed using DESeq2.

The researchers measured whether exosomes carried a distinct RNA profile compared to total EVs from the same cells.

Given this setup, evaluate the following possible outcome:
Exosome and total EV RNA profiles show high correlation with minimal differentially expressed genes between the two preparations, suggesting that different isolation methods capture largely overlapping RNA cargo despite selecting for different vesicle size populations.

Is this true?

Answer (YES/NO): NO